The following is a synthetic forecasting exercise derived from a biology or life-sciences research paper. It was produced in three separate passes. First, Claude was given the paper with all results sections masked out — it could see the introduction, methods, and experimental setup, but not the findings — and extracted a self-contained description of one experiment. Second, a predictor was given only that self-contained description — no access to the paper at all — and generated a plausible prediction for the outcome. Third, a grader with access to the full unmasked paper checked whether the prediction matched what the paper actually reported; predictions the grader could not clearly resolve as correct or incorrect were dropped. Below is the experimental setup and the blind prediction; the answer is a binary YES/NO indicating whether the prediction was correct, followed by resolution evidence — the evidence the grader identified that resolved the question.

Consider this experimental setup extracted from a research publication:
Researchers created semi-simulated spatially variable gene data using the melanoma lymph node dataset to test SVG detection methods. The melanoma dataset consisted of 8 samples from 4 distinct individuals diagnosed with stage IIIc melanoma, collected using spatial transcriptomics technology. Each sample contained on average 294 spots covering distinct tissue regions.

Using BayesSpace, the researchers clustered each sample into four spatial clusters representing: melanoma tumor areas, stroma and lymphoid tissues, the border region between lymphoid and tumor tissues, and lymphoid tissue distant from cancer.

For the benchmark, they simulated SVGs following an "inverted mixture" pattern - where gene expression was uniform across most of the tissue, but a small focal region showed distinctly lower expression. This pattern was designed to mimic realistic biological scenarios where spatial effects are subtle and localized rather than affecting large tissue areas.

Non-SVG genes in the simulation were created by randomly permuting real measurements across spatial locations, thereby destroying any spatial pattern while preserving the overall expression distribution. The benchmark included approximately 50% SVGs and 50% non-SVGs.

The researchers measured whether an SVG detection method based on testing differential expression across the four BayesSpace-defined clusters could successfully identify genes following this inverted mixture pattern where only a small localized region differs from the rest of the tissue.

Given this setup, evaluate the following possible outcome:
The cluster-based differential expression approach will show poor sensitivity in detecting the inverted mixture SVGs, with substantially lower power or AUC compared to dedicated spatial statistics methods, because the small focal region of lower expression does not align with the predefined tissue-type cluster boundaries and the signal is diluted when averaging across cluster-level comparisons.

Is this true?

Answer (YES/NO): NO